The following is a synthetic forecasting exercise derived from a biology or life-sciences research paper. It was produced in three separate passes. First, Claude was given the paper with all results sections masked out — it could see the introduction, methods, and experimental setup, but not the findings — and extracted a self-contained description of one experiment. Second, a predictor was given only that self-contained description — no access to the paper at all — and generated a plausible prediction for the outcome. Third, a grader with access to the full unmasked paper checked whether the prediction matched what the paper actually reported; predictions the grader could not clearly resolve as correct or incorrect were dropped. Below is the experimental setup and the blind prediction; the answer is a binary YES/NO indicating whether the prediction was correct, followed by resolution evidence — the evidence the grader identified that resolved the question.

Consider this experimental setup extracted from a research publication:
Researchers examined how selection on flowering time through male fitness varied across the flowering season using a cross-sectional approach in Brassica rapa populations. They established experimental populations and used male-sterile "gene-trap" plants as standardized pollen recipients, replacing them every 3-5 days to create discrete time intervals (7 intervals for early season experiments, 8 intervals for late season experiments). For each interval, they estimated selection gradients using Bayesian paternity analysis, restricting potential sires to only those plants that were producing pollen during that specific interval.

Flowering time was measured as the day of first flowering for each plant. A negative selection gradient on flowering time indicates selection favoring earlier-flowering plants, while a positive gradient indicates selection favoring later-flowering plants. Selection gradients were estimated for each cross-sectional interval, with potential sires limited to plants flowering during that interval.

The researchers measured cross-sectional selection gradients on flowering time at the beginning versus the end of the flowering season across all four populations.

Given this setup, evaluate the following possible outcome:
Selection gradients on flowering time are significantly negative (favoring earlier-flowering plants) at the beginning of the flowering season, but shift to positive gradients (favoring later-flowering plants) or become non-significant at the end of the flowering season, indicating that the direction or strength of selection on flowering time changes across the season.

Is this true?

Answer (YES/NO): YES